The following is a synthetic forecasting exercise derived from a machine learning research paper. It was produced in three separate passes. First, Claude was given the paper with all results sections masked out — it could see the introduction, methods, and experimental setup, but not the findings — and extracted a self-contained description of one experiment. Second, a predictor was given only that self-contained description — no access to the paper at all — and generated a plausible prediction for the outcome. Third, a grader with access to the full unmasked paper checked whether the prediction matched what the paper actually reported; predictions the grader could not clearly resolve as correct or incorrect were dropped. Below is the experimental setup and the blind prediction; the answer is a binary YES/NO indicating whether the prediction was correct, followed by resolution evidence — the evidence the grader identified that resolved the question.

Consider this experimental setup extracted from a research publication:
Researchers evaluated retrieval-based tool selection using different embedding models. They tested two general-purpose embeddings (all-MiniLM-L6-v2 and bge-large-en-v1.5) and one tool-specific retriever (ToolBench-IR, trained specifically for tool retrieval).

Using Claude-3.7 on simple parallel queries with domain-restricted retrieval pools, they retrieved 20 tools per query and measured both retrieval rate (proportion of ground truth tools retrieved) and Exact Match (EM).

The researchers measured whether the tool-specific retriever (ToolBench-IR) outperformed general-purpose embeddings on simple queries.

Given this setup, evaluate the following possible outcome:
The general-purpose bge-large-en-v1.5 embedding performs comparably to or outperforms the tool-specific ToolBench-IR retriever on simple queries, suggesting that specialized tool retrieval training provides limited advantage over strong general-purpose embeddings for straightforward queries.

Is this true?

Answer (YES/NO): NO